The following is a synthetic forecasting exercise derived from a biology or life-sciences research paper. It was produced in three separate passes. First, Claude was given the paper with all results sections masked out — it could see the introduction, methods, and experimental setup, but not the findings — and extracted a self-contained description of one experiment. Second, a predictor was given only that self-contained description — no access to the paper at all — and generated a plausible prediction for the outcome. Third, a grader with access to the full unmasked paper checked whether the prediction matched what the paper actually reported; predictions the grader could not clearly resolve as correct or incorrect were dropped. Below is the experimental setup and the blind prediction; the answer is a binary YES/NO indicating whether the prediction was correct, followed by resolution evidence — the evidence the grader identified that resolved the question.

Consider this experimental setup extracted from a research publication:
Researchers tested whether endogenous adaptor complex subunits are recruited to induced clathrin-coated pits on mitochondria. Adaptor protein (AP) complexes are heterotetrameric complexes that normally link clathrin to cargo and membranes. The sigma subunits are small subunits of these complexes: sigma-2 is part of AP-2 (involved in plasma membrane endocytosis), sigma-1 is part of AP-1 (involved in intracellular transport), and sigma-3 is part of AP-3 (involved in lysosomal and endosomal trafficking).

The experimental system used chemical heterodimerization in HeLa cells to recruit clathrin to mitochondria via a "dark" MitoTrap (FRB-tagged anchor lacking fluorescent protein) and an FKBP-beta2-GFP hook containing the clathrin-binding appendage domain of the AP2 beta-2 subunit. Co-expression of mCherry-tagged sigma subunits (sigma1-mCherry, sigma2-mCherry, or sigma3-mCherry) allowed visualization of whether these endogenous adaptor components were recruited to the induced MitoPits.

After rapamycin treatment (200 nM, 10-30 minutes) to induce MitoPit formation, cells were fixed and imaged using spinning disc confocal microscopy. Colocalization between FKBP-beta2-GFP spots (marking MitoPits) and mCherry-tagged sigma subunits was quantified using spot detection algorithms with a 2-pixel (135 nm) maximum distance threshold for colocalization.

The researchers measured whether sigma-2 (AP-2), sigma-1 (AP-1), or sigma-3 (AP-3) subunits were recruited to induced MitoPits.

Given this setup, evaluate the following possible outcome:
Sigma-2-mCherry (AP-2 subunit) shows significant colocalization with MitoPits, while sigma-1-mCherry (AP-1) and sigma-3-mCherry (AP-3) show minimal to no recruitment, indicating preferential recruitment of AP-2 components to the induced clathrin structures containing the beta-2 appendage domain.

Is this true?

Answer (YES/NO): NO